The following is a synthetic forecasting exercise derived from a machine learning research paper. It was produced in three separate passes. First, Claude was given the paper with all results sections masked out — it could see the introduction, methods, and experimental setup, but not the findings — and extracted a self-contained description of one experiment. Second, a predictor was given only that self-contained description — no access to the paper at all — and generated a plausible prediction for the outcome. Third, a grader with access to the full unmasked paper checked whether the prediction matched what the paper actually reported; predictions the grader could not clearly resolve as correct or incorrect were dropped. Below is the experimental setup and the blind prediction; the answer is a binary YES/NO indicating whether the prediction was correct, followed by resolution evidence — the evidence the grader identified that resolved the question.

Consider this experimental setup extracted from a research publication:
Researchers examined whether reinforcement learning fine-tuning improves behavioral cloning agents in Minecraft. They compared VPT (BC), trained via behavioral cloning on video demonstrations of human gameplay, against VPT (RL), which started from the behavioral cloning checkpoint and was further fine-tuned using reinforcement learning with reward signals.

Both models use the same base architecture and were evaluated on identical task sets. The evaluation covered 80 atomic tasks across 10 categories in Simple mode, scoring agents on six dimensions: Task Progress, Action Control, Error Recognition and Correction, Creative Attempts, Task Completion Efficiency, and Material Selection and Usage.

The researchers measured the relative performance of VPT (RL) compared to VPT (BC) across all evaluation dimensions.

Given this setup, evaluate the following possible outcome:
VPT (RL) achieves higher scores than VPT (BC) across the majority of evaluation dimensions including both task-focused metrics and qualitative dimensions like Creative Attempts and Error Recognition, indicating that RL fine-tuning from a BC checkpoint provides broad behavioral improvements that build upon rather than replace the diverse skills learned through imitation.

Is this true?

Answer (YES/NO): NO